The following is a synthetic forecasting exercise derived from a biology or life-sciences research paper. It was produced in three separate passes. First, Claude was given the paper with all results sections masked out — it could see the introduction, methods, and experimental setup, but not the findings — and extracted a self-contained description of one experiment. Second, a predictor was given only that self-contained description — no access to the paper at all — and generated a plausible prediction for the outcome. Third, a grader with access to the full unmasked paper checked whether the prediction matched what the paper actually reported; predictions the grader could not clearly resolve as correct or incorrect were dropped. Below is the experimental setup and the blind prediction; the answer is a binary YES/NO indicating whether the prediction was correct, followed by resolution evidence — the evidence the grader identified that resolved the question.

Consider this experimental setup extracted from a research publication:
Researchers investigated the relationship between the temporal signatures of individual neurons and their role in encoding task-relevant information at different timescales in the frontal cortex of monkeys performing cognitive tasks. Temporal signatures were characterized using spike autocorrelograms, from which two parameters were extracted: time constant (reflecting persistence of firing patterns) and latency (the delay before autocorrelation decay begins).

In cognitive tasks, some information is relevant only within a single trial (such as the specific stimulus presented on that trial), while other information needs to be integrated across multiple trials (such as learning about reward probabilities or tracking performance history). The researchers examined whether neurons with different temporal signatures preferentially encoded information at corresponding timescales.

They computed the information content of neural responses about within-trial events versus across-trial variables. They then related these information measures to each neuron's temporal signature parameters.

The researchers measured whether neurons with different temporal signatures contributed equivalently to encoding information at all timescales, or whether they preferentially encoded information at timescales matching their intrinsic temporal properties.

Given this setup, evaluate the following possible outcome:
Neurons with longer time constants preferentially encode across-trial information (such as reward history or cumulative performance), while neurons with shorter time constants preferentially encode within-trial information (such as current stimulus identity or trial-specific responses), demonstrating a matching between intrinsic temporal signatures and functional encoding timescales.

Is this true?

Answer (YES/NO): YES